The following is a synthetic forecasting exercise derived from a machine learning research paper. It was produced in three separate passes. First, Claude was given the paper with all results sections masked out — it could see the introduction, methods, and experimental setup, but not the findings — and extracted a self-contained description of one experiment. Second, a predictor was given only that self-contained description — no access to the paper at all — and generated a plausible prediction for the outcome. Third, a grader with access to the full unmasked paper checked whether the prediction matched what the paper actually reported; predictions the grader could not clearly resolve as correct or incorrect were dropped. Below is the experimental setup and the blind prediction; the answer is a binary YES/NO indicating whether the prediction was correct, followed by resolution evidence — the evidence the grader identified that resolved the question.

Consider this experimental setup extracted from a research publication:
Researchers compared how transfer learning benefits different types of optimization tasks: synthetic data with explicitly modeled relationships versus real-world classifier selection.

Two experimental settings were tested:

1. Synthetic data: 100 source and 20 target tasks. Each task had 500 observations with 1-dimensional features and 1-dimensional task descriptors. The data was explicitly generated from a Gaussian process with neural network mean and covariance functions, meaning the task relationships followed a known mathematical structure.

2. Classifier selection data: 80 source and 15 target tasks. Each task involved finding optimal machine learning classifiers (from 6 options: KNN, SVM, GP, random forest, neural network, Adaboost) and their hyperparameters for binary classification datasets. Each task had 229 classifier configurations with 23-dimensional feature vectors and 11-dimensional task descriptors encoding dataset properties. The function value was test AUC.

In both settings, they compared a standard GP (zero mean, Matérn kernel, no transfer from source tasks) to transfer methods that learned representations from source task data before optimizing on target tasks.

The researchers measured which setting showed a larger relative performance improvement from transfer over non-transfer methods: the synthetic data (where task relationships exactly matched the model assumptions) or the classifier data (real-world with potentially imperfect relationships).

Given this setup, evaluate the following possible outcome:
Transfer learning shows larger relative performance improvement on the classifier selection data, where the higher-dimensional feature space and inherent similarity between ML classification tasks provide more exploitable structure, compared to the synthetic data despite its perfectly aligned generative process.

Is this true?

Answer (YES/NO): NO